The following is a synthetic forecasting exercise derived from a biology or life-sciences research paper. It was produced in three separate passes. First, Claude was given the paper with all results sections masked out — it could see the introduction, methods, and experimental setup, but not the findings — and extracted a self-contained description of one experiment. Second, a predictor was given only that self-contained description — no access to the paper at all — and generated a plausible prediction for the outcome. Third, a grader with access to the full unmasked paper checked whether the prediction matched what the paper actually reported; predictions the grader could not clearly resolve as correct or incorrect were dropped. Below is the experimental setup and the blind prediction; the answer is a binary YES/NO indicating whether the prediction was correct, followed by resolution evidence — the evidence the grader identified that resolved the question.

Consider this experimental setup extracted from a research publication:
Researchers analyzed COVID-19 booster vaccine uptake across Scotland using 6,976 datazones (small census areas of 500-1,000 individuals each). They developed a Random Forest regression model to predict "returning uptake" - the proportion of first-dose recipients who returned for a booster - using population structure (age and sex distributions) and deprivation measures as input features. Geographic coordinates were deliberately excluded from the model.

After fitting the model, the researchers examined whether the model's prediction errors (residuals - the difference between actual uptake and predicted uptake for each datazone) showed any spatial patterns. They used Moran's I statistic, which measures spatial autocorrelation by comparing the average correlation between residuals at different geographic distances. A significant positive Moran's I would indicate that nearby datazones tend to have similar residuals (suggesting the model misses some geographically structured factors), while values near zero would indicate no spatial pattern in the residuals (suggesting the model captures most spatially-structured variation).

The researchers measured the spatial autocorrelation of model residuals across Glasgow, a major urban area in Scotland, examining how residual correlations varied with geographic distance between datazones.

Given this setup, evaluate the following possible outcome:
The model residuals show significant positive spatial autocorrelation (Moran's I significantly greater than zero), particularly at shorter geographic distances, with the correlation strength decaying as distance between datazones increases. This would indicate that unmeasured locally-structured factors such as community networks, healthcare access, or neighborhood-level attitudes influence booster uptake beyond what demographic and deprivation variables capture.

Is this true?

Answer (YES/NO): YES